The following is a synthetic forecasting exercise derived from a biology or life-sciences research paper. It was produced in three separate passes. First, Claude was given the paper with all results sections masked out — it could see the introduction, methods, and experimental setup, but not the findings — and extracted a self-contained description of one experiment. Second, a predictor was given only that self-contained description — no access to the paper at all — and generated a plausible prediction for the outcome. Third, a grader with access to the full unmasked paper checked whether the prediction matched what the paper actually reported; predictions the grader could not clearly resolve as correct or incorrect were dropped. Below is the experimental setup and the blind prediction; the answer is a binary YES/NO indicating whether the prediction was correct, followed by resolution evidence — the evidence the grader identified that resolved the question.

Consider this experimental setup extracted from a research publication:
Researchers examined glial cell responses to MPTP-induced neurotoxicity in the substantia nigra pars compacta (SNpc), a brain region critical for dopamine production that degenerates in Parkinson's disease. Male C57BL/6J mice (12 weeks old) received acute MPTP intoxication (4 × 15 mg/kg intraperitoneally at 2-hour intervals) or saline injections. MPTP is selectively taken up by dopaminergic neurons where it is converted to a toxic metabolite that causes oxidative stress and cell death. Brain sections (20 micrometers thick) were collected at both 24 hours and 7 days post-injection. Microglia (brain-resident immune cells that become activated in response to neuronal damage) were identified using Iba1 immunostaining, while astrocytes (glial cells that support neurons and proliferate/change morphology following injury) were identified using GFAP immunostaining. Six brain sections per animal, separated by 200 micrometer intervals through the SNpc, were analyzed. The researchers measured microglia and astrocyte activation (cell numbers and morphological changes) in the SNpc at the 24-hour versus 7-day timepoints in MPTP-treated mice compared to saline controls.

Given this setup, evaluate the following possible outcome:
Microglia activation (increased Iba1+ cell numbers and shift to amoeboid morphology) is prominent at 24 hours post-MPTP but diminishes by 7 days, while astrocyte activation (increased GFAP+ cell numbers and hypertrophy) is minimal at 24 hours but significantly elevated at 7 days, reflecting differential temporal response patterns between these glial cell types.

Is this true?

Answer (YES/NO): NO